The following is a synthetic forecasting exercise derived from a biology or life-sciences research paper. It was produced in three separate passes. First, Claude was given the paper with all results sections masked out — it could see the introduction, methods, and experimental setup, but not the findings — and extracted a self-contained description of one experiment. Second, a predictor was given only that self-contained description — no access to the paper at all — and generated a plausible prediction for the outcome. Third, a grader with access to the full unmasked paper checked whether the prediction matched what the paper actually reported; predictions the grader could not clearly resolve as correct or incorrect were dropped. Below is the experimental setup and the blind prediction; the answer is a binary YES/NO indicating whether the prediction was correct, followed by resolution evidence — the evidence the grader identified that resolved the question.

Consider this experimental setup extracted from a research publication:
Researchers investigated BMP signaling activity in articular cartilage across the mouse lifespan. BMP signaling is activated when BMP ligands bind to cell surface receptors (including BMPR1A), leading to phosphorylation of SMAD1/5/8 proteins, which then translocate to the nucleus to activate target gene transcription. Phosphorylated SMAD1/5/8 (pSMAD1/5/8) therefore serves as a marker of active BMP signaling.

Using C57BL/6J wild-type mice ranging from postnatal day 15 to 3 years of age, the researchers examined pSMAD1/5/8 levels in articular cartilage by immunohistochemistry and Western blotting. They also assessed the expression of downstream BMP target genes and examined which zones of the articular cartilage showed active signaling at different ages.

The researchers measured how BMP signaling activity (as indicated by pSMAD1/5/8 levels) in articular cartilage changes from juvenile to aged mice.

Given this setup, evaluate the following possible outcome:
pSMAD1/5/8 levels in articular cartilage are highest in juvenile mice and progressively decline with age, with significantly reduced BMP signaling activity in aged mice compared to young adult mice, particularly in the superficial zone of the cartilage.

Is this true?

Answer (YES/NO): NO